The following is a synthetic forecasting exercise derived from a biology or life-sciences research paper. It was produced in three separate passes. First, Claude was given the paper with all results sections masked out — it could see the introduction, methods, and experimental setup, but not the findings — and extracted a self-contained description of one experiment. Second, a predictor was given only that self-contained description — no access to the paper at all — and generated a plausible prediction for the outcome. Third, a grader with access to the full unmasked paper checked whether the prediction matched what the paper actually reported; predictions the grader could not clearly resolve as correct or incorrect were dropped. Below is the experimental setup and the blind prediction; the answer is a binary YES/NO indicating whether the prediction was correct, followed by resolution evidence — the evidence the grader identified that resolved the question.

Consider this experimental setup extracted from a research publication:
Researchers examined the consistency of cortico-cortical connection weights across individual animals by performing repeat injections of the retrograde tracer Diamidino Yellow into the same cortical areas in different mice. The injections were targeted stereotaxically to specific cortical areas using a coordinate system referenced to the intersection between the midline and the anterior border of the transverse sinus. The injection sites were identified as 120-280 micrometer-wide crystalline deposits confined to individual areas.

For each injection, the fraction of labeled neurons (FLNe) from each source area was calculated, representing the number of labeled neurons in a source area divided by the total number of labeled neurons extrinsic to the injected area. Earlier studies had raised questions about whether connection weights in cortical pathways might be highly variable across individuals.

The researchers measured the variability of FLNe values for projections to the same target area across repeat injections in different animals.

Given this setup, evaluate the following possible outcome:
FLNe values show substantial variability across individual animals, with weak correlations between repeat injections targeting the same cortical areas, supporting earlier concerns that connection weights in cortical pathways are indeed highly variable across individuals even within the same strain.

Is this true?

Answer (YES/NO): NO